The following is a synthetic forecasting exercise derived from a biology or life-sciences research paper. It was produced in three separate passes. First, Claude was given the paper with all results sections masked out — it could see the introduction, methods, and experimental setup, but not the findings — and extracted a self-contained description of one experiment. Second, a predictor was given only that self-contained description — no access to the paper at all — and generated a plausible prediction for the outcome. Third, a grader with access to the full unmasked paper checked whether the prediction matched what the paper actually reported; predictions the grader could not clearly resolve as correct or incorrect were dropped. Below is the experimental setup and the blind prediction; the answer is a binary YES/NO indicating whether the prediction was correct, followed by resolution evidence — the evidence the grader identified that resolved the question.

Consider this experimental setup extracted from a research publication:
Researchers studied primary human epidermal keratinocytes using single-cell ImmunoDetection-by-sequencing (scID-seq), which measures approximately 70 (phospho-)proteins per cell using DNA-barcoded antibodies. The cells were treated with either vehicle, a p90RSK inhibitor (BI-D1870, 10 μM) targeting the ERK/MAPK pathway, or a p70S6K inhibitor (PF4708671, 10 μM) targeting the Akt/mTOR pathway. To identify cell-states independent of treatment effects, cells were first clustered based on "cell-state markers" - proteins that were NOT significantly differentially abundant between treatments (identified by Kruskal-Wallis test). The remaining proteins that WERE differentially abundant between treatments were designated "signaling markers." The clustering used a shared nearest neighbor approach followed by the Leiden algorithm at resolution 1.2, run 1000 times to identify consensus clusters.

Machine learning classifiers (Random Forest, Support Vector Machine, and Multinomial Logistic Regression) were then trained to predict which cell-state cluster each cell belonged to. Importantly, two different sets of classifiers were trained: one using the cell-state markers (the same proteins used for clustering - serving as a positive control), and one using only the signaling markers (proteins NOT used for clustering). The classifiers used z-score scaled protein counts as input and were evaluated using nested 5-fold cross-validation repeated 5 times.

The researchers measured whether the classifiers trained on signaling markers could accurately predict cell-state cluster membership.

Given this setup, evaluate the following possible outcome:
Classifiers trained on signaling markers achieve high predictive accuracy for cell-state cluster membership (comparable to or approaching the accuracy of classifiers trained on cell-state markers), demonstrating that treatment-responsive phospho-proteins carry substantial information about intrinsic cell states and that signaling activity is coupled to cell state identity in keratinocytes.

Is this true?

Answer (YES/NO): NO